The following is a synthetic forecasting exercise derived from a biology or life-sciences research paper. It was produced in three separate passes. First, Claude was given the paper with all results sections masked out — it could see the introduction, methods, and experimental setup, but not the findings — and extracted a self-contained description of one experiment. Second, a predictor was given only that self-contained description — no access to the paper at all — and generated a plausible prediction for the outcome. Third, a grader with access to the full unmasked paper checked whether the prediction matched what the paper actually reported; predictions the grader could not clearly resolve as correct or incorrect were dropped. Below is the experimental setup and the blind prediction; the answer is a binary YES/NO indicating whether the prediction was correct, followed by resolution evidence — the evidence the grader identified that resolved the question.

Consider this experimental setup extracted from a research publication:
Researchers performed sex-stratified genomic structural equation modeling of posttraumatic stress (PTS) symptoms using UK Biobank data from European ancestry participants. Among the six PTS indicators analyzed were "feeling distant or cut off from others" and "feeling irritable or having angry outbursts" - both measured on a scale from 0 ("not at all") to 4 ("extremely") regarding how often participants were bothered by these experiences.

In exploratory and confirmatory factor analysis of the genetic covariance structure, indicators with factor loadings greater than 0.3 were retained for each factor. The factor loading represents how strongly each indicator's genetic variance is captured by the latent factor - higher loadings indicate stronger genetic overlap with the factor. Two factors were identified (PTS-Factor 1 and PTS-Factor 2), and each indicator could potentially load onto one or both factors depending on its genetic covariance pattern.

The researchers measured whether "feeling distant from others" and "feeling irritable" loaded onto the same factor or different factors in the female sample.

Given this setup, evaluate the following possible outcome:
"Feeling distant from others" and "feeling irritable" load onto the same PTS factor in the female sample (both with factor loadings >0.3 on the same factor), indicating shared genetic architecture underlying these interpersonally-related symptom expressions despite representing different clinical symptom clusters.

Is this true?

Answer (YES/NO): NO